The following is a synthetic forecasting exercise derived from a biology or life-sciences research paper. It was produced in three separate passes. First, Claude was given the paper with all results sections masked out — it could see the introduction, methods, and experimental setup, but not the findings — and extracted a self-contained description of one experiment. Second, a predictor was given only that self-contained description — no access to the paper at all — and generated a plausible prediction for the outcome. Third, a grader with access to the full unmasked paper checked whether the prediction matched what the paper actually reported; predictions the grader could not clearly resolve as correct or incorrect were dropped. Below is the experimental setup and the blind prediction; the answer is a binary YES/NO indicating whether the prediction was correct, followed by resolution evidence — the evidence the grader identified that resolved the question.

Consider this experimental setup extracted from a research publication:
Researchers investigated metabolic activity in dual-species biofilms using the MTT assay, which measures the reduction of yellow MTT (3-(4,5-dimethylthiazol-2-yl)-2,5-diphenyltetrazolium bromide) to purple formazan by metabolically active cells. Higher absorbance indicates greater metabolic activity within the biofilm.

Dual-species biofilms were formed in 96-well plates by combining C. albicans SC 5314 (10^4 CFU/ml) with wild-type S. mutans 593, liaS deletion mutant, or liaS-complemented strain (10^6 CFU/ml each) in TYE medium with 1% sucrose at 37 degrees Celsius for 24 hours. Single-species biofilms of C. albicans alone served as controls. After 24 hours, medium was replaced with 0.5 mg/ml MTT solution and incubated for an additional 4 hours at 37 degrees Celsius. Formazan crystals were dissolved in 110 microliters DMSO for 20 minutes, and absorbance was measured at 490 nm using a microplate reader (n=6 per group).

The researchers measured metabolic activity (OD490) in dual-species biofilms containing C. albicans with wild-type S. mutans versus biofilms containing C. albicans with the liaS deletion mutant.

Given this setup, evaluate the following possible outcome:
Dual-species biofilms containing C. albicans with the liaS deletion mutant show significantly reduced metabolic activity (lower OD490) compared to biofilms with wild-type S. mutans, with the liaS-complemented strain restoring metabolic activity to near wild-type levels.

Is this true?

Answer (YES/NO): YES